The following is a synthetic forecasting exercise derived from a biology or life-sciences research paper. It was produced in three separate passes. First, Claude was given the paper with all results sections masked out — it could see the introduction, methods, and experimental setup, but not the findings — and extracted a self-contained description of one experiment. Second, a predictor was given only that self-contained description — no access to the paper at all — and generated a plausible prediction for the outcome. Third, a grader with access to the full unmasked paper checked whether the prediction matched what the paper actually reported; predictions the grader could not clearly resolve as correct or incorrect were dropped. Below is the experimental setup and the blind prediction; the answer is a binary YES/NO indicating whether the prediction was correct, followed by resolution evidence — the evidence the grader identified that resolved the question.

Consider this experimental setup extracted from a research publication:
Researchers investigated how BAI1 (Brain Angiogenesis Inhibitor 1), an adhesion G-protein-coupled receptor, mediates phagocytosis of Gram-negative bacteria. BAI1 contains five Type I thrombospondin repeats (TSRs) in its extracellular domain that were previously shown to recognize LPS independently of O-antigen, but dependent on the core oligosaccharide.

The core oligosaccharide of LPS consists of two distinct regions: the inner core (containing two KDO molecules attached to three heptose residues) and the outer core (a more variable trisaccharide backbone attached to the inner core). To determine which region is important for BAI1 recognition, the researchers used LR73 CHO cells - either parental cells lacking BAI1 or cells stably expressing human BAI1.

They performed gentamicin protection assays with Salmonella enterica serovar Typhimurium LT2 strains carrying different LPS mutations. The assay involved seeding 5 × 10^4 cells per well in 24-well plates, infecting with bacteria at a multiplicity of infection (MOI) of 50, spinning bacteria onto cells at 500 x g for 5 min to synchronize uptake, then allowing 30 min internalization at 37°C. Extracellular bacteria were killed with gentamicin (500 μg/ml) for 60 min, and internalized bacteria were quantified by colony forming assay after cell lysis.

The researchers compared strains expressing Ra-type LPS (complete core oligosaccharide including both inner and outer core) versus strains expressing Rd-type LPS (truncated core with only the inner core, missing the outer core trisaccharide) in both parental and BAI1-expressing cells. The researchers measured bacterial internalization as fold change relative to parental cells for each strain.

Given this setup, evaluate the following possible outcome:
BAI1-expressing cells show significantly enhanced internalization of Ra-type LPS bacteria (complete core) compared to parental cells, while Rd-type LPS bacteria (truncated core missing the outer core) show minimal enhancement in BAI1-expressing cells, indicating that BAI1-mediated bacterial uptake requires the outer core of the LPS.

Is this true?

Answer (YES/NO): NO